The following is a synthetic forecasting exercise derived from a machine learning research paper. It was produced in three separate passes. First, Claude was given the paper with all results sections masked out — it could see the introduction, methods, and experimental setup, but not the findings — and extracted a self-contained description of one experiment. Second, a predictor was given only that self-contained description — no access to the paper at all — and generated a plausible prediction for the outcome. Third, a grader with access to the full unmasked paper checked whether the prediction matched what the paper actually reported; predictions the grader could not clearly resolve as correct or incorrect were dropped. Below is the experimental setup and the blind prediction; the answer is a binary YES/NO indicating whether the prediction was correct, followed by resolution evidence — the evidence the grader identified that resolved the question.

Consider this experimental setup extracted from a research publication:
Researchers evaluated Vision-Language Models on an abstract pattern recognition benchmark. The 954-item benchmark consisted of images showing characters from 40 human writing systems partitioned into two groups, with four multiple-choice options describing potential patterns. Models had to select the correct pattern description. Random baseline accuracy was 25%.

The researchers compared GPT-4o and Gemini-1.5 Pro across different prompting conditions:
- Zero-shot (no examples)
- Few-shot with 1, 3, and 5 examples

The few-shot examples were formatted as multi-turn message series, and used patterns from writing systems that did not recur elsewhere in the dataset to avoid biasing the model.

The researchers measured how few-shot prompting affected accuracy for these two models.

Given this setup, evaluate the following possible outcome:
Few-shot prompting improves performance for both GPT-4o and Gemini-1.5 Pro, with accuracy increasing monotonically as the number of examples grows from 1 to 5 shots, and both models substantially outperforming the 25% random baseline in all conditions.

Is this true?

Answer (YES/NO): NO